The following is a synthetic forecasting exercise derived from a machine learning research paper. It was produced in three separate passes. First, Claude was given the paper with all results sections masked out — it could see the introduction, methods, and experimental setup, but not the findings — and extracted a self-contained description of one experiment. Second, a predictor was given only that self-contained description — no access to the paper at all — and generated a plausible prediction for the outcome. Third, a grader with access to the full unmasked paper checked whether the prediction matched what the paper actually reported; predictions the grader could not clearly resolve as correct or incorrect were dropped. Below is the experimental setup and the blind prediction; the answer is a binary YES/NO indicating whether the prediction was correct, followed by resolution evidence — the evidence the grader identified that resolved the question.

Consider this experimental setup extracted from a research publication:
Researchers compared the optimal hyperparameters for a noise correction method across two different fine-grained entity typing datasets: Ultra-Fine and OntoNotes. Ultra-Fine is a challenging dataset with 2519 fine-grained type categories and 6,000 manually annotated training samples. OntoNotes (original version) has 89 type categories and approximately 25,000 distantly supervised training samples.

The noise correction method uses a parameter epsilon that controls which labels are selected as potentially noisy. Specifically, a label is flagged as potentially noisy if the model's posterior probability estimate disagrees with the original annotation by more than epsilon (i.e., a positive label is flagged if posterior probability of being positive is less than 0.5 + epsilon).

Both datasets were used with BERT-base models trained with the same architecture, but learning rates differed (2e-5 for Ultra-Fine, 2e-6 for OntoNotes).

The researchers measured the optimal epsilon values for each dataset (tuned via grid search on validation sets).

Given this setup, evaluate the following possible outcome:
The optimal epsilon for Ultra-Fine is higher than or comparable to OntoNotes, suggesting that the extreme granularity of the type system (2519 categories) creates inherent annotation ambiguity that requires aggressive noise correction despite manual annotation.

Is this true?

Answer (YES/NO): NO